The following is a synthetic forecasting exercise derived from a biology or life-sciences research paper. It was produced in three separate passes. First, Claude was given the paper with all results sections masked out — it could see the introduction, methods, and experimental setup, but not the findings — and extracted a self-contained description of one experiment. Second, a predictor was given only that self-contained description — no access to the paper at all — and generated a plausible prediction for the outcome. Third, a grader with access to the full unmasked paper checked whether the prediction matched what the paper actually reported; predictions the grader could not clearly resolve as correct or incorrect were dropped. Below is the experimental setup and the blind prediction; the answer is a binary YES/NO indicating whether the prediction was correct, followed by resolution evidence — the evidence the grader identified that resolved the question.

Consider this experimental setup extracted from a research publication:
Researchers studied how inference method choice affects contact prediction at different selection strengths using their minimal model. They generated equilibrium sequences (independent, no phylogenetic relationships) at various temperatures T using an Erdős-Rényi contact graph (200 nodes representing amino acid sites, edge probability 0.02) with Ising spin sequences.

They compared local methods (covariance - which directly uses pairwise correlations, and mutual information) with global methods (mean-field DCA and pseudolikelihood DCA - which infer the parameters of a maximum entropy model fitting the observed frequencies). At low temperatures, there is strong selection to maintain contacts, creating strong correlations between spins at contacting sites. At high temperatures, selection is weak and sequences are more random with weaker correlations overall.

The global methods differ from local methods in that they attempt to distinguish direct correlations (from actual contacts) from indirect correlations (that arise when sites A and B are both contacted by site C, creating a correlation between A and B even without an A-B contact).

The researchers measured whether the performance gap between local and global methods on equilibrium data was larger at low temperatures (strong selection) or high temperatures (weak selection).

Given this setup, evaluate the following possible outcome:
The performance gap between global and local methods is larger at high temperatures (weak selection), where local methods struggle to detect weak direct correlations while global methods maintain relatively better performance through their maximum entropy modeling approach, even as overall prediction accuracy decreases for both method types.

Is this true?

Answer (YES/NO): NO